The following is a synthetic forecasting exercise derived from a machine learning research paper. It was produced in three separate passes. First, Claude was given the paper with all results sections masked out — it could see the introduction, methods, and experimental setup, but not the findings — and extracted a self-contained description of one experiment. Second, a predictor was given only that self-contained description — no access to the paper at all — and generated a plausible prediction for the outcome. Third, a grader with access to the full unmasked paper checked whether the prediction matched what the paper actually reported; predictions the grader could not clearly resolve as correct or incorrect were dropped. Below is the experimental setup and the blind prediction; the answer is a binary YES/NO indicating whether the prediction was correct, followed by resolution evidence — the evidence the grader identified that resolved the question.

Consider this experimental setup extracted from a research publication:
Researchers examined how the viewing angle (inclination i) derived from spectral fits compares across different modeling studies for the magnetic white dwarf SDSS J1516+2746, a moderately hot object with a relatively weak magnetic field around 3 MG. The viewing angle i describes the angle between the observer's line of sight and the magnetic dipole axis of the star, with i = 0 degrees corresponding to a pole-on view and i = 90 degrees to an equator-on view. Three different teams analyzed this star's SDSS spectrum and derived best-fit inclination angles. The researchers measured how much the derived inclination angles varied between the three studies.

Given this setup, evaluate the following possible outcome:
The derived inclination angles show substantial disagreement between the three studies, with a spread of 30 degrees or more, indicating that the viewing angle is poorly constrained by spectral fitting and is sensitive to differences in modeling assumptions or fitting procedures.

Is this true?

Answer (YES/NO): YES